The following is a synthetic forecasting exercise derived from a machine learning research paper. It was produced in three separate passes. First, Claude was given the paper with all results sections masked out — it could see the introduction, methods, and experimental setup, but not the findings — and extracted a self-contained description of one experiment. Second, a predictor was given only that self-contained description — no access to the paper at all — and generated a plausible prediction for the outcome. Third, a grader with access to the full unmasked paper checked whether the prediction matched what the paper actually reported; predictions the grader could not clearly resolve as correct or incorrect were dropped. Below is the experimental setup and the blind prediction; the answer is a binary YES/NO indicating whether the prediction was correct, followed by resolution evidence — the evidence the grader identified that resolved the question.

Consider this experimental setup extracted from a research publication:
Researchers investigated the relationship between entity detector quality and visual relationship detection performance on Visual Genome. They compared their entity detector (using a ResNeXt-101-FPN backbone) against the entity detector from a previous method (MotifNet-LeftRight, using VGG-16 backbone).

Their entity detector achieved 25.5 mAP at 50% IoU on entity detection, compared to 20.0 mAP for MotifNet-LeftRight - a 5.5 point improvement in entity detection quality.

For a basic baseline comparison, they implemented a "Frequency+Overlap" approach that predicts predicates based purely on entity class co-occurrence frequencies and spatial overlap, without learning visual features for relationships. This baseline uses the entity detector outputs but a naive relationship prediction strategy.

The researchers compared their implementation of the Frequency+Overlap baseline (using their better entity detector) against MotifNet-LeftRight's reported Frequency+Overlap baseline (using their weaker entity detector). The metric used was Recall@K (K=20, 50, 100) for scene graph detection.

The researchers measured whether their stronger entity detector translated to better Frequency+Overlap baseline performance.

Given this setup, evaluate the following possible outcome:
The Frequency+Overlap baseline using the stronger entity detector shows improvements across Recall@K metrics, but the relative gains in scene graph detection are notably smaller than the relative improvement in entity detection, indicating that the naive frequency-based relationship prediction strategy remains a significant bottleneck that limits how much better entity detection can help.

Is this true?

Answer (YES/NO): NO